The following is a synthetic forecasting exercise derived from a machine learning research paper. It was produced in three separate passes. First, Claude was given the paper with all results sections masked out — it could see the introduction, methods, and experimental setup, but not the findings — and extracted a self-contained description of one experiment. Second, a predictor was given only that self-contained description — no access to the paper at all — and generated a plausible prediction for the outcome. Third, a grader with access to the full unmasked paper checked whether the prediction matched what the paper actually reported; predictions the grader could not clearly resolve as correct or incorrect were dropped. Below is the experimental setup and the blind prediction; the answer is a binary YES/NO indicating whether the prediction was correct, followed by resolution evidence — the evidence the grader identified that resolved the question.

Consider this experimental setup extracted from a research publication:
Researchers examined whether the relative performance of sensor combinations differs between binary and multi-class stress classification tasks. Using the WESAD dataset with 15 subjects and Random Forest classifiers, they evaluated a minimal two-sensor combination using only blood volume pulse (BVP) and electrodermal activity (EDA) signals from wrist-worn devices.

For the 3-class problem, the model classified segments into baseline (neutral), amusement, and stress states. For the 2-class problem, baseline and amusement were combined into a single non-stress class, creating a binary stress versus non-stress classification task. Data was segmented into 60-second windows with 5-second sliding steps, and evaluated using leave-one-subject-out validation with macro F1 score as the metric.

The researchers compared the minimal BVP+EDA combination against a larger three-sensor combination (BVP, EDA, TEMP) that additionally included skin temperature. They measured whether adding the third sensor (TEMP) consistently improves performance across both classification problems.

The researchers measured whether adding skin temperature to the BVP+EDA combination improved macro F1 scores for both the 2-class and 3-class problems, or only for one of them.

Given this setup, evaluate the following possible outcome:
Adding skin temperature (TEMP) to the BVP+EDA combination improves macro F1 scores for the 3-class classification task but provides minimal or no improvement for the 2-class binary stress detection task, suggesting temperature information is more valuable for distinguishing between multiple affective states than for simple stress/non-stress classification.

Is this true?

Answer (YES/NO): NO